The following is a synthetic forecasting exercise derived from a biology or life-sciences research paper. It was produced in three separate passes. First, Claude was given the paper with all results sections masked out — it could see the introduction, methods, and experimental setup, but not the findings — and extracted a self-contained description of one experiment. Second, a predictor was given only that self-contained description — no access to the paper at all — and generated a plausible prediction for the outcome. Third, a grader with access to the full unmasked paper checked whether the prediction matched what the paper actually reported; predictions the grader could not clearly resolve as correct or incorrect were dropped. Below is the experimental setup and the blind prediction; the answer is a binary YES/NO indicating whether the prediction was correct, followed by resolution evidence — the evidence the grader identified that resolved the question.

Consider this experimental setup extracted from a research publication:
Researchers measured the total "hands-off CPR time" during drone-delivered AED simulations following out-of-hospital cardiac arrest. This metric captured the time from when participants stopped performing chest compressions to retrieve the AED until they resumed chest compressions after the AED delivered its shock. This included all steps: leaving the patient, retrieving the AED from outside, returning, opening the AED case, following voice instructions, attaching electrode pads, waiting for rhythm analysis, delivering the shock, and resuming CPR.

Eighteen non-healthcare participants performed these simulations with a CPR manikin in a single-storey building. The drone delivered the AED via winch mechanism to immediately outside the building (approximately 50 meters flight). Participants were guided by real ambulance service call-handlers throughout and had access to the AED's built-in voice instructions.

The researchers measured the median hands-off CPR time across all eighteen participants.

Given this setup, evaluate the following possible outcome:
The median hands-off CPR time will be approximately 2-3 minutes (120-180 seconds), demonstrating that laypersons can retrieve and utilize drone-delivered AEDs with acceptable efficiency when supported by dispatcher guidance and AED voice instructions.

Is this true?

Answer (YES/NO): NO